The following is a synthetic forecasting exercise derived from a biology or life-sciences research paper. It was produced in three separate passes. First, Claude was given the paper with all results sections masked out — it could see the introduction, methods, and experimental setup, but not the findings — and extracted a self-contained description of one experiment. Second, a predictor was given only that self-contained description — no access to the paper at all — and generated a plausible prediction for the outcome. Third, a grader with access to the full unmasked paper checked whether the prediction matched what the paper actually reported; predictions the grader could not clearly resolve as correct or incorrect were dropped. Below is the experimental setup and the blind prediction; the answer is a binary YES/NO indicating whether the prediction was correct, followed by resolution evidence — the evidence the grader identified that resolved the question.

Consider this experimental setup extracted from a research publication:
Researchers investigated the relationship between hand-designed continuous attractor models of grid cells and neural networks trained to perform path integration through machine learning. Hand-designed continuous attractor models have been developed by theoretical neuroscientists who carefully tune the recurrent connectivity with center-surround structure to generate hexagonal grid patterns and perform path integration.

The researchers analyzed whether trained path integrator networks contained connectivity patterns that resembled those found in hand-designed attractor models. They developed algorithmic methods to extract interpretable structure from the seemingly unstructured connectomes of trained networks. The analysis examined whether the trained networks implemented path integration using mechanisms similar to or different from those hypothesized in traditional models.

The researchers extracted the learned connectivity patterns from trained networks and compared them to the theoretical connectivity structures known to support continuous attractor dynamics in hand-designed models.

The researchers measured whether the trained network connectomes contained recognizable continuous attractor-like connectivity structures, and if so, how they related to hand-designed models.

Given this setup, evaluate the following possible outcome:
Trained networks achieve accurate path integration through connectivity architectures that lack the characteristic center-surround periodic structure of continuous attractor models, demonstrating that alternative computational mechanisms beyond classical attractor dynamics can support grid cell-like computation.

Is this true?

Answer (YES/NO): NO